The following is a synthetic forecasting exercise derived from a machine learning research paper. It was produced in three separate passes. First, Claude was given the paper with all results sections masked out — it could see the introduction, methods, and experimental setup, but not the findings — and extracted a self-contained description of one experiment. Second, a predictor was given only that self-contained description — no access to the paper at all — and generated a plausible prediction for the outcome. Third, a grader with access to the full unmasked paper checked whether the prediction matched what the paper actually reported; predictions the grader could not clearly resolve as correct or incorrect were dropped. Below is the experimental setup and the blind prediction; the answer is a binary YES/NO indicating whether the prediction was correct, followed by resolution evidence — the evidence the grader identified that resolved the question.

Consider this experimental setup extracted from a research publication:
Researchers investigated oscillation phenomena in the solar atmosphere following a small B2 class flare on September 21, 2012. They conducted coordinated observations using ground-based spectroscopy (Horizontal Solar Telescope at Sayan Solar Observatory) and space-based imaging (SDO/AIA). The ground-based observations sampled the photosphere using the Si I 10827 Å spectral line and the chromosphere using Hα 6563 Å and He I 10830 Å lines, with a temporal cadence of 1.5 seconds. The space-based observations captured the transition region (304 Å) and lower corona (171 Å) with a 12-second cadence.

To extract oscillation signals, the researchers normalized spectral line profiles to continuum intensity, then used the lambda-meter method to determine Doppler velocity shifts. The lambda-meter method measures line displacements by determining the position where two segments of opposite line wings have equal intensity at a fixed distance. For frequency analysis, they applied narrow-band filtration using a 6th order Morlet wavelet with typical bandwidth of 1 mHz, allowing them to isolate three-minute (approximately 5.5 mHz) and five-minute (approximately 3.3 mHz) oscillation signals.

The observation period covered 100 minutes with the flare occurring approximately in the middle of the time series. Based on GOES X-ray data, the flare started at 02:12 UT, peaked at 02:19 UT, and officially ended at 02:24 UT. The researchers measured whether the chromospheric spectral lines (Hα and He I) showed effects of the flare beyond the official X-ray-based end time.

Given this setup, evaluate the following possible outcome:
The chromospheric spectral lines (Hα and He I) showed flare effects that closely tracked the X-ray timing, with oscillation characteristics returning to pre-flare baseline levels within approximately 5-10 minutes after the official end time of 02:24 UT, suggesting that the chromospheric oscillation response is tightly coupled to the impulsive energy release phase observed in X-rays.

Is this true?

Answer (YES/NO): YES